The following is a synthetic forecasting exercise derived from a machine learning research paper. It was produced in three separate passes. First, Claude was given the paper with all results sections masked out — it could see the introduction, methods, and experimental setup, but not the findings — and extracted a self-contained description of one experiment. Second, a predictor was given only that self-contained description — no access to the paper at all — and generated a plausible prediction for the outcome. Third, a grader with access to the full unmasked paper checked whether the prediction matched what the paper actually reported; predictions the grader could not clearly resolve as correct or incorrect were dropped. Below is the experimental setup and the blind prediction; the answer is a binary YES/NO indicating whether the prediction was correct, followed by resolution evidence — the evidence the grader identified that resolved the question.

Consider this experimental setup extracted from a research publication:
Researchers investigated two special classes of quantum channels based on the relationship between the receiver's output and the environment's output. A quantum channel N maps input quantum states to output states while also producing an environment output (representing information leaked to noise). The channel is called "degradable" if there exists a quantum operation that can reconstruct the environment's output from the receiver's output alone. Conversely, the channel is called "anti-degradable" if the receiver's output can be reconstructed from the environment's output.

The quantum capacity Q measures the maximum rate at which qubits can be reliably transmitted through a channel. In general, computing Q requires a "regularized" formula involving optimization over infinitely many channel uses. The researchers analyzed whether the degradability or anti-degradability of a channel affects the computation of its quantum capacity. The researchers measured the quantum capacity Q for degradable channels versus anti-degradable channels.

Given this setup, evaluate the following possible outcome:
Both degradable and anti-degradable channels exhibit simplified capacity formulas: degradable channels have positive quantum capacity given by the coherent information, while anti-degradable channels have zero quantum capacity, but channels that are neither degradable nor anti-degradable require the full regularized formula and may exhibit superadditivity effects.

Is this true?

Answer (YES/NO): YES